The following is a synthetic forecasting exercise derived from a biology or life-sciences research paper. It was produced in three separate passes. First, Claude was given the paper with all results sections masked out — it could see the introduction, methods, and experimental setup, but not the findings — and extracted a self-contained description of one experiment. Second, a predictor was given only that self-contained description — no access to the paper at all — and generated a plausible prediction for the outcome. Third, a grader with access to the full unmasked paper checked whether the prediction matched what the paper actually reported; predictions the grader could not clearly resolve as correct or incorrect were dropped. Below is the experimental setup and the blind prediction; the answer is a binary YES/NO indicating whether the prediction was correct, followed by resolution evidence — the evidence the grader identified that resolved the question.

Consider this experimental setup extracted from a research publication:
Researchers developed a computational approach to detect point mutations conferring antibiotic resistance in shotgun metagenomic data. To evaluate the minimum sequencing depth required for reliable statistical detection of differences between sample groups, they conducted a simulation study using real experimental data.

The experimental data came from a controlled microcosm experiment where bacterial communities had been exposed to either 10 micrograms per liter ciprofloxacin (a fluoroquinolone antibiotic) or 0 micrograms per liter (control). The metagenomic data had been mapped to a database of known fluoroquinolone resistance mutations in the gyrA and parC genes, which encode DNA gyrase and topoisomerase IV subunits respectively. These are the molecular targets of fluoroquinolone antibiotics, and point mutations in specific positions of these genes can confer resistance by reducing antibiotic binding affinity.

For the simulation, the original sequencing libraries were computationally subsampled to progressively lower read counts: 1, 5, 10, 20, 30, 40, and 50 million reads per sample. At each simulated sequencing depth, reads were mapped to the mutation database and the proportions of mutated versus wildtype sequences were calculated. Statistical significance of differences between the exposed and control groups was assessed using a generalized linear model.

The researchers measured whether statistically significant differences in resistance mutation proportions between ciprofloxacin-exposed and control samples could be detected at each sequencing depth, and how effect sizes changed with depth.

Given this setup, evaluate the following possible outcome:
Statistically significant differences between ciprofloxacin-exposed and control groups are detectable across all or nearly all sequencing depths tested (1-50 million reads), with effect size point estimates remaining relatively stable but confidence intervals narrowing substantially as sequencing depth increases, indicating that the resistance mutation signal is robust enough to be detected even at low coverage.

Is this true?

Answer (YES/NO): NO